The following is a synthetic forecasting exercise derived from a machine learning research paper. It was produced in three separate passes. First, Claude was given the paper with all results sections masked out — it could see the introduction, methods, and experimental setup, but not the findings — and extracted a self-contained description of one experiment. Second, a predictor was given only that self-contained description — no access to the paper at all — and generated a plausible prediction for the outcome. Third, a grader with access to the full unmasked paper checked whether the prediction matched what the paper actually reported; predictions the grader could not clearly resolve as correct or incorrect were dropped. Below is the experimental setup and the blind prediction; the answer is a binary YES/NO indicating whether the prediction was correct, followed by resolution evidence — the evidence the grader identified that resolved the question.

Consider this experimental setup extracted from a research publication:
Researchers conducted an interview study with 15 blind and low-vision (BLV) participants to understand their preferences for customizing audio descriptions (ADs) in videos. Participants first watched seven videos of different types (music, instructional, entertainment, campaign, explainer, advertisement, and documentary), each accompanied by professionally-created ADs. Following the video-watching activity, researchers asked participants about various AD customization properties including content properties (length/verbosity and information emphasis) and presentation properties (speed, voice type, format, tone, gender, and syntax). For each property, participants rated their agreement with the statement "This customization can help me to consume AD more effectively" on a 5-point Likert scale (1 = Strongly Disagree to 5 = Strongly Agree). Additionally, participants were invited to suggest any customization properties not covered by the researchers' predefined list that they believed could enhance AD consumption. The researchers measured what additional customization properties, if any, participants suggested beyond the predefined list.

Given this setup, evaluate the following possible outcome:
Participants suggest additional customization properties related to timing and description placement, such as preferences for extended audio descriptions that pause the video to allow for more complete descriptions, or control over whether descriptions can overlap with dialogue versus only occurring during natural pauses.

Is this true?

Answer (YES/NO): NO